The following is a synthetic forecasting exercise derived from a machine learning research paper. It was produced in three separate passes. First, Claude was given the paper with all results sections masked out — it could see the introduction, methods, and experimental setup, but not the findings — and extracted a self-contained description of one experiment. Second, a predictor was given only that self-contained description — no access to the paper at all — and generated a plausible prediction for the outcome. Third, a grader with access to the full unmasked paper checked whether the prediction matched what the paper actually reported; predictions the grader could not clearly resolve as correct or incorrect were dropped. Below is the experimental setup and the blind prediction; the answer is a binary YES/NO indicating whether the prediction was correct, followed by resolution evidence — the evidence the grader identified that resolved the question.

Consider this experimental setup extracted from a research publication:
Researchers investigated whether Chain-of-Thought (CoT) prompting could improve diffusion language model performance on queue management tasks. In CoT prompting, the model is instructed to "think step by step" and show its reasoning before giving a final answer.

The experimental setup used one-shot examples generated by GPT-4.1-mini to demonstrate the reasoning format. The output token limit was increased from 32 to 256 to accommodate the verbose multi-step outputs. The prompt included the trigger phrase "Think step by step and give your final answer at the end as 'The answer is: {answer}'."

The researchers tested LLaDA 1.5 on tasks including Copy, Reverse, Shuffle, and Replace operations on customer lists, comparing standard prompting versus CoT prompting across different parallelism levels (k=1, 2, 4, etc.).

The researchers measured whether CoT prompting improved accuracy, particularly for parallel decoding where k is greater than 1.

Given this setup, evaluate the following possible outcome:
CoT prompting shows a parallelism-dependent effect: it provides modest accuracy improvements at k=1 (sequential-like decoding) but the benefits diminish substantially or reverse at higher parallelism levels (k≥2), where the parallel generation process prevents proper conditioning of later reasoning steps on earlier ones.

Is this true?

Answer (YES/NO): NO